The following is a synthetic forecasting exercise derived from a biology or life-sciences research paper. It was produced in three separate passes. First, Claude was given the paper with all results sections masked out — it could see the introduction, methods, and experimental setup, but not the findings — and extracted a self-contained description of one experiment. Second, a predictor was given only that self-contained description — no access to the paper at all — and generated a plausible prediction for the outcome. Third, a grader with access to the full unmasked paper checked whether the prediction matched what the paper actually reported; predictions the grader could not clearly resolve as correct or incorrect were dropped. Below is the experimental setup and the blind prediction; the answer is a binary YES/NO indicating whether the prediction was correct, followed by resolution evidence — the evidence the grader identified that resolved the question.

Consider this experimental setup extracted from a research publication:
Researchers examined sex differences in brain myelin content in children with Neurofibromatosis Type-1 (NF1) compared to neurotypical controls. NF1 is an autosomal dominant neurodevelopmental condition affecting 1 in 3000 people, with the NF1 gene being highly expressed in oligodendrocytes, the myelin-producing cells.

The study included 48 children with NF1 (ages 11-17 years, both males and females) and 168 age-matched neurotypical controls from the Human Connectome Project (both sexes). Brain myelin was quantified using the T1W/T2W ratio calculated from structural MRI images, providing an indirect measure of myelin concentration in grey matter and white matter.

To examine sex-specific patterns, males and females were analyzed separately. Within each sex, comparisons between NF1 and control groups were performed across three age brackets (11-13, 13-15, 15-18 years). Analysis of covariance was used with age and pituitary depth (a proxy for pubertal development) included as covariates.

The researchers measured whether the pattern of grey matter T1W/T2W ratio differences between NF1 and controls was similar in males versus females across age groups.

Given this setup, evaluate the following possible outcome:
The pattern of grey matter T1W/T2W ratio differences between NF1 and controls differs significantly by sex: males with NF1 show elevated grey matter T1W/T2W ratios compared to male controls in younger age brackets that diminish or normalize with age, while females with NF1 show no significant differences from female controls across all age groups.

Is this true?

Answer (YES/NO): NO